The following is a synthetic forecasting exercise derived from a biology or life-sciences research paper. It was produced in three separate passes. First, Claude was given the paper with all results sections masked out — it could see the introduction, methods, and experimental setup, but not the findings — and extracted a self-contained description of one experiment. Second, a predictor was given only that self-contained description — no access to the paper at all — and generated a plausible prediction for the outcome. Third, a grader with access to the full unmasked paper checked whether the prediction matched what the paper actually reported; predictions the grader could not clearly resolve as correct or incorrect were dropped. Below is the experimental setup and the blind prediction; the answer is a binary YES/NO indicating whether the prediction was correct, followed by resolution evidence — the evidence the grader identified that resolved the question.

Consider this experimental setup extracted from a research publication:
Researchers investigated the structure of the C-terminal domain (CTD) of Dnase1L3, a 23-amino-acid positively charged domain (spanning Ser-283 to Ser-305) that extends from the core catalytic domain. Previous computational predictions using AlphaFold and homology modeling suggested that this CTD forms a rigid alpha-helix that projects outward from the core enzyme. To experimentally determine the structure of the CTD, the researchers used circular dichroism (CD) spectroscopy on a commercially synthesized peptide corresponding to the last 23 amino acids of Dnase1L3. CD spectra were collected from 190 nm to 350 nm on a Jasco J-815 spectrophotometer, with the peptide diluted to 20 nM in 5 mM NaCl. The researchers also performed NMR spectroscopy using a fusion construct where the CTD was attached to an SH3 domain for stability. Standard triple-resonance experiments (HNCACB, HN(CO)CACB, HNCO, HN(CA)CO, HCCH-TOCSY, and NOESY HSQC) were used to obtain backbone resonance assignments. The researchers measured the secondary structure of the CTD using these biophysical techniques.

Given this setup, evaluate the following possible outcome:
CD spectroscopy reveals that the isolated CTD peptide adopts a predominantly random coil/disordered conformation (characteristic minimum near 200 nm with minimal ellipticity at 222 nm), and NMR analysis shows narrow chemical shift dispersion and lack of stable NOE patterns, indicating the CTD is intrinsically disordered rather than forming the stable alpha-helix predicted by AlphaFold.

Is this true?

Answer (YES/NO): YES